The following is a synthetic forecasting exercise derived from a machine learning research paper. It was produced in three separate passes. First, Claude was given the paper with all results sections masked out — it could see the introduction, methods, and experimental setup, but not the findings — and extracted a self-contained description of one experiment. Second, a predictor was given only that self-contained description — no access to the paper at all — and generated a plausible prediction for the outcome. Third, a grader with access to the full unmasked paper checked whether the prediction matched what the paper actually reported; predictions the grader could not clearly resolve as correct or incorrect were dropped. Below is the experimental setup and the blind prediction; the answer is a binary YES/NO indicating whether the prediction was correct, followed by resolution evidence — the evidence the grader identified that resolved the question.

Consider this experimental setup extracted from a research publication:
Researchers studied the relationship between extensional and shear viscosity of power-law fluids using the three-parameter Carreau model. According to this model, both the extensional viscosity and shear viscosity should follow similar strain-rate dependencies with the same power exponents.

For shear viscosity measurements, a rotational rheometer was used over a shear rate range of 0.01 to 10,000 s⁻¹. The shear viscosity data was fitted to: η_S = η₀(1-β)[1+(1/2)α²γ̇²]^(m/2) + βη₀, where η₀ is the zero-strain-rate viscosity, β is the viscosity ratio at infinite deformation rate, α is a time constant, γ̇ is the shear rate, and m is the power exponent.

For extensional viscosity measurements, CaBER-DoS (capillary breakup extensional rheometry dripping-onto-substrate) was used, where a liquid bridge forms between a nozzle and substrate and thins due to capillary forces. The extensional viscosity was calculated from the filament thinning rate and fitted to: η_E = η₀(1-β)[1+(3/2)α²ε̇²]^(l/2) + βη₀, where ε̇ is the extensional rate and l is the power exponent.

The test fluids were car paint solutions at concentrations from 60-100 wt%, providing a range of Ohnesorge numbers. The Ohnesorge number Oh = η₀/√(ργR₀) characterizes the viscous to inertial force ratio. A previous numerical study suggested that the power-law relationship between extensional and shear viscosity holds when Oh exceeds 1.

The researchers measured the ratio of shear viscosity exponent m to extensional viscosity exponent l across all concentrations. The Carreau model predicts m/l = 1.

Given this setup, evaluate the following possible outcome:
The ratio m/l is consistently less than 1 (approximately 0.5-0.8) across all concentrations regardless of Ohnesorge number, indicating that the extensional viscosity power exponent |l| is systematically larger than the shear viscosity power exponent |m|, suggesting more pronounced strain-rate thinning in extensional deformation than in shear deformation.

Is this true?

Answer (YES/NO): NO